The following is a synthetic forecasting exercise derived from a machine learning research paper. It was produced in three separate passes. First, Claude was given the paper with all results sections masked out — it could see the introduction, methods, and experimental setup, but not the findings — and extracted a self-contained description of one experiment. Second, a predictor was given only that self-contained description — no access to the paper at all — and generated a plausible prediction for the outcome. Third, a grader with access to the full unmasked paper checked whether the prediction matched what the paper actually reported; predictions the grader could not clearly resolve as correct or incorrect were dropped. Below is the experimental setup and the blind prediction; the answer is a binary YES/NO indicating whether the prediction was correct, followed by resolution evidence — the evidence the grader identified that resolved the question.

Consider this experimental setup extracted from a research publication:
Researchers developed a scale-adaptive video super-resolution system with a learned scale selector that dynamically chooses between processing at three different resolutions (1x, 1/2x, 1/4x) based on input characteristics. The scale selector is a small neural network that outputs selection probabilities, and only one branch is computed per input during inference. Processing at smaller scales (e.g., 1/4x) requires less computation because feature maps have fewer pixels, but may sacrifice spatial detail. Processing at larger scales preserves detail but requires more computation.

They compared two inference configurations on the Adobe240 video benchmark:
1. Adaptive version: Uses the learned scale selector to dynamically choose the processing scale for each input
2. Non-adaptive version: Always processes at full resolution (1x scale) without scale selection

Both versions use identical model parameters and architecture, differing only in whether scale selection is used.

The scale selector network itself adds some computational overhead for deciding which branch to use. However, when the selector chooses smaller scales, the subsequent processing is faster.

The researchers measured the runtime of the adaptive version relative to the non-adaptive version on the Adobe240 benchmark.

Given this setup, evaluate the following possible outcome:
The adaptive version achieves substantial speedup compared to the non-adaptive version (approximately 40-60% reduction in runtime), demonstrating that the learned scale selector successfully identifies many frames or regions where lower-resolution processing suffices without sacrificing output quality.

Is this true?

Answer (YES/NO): YES